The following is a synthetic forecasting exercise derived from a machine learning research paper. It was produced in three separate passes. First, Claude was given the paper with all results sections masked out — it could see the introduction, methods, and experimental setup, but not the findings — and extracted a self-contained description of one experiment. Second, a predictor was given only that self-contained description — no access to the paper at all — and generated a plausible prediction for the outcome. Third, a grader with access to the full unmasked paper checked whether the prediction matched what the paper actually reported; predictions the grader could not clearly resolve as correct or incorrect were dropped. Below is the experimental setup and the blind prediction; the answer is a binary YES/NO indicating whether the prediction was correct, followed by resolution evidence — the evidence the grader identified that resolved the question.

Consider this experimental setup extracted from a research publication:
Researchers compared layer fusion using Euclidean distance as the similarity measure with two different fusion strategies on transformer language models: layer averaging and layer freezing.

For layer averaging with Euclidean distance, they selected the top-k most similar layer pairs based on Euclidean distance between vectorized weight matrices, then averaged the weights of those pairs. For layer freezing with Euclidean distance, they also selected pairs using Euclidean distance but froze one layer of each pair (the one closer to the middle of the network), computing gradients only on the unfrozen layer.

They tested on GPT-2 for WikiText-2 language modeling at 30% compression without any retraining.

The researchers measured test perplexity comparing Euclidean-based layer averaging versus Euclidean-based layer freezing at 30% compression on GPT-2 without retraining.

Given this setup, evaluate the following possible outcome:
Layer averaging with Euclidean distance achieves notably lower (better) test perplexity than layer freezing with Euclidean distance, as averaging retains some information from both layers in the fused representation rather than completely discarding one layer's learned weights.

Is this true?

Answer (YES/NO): YES